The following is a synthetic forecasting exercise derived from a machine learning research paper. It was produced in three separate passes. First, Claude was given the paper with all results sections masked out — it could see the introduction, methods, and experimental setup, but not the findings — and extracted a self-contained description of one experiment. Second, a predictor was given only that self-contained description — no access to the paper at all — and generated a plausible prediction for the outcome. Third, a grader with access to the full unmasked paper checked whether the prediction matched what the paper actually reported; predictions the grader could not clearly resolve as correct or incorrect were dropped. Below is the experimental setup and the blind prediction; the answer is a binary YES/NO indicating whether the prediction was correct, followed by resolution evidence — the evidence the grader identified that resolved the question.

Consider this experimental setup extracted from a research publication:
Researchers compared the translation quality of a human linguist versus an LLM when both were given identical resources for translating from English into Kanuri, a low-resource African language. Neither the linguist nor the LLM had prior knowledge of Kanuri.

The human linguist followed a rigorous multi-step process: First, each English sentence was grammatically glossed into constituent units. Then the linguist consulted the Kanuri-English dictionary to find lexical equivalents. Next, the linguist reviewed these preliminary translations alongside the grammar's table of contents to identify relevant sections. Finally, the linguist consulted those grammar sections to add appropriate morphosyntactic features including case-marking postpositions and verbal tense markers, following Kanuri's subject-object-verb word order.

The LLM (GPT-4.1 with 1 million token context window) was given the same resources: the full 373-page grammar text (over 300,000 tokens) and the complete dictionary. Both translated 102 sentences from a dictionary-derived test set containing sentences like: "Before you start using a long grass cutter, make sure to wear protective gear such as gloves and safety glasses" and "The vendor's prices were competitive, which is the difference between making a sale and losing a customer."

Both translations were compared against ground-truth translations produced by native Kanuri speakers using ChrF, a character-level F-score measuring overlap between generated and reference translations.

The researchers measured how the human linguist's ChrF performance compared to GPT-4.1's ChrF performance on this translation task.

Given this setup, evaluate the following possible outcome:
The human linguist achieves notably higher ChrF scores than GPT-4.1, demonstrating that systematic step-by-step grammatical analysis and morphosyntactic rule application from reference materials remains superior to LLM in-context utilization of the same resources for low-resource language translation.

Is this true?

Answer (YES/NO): NO